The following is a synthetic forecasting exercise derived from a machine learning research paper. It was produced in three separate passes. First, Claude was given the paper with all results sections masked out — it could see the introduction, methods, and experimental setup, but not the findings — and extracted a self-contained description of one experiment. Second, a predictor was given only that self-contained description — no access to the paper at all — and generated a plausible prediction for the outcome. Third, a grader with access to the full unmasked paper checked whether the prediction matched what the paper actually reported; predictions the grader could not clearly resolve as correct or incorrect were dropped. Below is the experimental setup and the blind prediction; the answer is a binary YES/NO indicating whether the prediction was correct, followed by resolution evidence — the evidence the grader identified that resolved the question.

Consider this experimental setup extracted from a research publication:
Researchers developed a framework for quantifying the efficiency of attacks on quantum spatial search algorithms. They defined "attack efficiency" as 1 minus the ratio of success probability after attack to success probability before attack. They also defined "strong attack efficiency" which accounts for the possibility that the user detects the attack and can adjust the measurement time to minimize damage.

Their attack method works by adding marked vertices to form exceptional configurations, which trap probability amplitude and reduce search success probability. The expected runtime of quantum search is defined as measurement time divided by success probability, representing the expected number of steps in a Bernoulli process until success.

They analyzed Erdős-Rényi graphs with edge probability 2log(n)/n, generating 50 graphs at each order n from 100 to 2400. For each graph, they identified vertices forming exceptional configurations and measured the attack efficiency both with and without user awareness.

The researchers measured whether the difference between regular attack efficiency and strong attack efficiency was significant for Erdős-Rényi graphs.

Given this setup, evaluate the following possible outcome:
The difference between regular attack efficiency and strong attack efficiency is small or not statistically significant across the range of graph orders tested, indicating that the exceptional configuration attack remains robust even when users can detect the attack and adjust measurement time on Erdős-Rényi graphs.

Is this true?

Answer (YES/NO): NO